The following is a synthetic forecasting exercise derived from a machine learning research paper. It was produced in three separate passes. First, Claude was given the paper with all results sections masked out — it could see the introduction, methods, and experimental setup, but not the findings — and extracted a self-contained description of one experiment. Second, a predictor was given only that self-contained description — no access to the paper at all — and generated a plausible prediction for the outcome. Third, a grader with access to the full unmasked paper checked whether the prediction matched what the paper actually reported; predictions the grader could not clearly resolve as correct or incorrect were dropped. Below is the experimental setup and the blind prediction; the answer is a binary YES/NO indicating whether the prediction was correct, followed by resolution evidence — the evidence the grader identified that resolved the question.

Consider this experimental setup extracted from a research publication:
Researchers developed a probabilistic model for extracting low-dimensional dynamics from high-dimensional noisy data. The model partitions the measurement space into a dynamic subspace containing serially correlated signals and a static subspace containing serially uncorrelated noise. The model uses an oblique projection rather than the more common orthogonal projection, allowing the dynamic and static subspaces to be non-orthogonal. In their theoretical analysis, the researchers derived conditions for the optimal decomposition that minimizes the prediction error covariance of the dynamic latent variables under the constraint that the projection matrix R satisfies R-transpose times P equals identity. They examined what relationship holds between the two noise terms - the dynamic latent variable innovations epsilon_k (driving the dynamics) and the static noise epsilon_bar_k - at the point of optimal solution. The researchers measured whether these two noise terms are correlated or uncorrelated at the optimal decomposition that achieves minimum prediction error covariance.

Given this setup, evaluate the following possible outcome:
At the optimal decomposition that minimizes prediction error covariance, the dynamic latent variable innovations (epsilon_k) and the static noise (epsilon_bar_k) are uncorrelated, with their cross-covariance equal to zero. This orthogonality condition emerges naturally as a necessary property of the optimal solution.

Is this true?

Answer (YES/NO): YES